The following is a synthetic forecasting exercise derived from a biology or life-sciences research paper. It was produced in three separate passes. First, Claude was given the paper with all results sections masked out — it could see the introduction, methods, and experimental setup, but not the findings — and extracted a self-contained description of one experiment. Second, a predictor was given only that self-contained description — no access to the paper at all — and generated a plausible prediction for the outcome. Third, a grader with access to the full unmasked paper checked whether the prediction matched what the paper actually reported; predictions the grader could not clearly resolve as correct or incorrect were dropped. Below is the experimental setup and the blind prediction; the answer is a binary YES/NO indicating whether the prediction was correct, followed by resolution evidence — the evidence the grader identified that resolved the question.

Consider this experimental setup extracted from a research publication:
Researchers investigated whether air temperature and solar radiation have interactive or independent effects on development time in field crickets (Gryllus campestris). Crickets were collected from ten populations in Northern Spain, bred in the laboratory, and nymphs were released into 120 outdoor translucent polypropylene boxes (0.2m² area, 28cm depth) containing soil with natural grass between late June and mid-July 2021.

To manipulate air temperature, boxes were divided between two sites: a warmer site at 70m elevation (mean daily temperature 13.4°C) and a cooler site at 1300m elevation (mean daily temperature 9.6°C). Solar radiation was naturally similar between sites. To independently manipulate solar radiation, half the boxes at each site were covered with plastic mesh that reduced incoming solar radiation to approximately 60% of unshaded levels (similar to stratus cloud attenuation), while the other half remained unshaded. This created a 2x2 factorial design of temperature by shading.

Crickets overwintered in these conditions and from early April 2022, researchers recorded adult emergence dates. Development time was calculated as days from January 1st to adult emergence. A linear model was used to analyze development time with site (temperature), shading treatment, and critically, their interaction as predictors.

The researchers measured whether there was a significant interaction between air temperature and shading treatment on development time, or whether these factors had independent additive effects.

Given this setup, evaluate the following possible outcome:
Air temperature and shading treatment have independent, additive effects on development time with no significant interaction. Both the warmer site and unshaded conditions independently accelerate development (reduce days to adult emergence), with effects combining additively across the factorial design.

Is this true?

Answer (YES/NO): NO